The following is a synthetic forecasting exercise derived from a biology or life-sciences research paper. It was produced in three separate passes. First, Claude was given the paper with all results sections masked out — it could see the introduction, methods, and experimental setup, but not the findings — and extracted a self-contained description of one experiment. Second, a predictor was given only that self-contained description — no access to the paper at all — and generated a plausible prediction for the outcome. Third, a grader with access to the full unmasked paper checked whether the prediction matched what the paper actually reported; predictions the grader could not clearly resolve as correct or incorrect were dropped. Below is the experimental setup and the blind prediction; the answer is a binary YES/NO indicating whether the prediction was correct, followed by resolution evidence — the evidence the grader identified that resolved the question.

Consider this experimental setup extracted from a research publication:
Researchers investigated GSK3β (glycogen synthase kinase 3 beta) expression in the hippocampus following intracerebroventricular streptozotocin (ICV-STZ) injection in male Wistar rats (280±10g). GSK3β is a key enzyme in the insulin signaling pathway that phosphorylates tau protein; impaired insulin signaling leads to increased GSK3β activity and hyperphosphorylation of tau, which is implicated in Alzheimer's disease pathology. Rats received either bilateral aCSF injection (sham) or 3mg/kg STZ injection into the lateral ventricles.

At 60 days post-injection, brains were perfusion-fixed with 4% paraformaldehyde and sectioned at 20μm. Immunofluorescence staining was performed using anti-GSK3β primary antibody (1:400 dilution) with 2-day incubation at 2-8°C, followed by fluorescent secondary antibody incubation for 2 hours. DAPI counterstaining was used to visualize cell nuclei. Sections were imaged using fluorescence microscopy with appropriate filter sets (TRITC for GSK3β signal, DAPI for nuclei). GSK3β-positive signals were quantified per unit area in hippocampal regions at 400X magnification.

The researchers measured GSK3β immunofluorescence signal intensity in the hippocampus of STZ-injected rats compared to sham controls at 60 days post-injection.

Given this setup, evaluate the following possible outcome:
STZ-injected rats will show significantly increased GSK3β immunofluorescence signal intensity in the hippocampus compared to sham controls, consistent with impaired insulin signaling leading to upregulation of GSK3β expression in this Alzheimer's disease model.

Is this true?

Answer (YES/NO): YES